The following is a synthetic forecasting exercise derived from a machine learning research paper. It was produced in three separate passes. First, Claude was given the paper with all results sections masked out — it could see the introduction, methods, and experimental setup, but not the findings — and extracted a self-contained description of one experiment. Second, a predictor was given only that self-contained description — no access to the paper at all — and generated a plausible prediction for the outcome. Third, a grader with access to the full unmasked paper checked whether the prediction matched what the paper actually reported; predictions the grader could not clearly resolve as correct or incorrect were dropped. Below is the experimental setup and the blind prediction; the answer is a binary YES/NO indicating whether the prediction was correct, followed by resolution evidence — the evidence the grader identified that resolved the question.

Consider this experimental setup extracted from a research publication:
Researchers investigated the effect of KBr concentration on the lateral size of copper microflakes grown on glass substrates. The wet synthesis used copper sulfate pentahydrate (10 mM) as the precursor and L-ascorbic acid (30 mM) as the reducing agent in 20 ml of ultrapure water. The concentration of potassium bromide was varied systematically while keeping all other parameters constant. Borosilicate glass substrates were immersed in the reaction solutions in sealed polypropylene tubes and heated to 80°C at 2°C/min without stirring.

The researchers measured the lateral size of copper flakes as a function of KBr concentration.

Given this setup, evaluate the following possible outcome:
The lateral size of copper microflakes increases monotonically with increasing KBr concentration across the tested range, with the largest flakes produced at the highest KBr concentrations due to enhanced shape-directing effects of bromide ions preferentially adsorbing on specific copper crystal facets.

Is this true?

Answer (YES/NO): NO